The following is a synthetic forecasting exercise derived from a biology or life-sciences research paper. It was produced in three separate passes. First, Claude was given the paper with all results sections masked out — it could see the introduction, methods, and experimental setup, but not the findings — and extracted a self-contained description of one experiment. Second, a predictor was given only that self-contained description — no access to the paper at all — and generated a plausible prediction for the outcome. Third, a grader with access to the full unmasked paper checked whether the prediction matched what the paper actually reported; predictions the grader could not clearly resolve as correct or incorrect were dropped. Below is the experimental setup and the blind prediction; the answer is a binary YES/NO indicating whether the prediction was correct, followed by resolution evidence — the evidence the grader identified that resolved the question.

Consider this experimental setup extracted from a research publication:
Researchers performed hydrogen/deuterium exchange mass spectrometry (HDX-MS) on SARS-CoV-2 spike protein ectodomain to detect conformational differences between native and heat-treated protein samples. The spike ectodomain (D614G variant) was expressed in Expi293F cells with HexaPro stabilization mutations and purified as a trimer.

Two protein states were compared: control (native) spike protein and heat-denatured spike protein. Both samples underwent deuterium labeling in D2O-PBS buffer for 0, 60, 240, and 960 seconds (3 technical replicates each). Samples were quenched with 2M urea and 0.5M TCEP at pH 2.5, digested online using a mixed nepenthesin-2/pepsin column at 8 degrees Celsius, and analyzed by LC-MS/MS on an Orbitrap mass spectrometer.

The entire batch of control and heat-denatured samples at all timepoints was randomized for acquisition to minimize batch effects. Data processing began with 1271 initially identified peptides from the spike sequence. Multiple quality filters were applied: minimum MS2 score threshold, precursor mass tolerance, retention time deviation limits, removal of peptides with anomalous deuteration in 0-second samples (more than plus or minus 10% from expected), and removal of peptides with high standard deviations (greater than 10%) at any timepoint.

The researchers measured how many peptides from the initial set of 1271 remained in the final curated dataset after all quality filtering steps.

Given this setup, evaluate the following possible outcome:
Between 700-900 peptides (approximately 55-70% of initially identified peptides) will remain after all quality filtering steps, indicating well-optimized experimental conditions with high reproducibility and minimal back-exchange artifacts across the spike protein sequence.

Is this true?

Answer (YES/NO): NO